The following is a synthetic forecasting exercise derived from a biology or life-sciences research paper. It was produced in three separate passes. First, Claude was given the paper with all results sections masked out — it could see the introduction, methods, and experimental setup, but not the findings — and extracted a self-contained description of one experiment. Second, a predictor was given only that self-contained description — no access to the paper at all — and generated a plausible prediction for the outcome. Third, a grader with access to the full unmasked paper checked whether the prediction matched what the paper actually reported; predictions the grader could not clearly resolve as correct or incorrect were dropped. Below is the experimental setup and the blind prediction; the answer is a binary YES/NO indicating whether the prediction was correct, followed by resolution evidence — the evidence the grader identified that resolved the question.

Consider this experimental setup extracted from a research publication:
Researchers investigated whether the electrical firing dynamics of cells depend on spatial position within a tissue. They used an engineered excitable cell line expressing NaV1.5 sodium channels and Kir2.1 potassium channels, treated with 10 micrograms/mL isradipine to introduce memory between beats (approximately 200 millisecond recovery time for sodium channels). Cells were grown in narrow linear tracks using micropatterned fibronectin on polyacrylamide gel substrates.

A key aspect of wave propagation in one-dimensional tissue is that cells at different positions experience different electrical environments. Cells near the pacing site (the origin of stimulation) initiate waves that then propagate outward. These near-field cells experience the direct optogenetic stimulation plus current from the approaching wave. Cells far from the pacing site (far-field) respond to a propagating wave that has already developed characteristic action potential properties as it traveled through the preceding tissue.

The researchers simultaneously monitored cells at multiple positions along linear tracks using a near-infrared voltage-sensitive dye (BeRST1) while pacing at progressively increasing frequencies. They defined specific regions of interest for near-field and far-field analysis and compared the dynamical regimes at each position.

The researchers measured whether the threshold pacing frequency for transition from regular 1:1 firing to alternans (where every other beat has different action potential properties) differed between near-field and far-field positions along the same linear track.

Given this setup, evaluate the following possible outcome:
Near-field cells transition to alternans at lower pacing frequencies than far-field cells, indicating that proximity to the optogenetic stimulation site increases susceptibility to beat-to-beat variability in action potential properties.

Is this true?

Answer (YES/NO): YES